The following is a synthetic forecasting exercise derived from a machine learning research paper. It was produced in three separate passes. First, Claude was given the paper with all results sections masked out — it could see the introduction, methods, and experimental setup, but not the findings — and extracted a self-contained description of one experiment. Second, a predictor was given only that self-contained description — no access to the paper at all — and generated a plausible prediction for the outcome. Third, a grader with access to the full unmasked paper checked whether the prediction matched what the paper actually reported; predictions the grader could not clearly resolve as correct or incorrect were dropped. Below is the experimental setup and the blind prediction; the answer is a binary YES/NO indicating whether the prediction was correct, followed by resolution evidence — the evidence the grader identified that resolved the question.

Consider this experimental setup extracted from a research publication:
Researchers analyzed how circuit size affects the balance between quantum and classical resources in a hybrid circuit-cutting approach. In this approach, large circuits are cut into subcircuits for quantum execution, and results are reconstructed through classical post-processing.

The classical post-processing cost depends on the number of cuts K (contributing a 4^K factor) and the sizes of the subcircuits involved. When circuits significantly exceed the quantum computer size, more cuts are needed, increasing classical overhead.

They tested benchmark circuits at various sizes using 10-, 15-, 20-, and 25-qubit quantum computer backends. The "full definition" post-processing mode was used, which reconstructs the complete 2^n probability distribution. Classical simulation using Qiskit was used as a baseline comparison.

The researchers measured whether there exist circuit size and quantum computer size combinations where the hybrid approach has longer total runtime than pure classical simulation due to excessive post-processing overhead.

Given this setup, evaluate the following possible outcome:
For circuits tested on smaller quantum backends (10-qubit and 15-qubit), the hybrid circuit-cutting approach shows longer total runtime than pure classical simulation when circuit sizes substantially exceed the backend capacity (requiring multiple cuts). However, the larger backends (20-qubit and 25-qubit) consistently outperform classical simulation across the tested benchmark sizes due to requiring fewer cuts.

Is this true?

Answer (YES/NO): NO